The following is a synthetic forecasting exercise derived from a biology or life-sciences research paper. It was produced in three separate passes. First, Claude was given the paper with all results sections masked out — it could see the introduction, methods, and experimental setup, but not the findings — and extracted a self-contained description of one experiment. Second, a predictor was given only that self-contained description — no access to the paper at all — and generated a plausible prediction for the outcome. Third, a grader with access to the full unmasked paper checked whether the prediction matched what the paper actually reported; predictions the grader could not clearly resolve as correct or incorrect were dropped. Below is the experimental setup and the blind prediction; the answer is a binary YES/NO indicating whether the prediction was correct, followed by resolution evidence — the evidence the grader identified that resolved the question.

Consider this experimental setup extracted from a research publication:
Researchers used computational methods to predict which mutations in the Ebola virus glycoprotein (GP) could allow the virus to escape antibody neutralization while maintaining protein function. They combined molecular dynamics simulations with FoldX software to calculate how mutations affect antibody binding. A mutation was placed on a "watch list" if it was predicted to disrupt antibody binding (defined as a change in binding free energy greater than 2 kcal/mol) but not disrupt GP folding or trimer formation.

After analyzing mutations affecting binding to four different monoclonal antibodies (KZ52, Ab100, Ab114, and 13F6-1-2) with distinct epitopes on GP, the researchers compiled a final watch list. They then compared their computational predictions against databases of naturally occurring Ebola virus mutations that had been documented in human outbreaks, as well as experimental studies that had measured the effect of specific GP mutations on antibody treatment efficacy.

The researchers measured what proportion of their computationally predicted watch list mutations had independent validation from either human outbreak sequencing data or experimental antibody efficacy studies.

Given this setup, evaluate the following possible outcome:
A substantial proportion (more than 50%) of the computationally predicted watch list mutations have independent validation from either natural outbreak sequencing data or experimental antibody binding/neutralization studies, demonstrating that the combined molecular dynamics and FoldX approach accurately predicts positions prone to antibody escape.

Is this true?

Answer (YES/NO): NO